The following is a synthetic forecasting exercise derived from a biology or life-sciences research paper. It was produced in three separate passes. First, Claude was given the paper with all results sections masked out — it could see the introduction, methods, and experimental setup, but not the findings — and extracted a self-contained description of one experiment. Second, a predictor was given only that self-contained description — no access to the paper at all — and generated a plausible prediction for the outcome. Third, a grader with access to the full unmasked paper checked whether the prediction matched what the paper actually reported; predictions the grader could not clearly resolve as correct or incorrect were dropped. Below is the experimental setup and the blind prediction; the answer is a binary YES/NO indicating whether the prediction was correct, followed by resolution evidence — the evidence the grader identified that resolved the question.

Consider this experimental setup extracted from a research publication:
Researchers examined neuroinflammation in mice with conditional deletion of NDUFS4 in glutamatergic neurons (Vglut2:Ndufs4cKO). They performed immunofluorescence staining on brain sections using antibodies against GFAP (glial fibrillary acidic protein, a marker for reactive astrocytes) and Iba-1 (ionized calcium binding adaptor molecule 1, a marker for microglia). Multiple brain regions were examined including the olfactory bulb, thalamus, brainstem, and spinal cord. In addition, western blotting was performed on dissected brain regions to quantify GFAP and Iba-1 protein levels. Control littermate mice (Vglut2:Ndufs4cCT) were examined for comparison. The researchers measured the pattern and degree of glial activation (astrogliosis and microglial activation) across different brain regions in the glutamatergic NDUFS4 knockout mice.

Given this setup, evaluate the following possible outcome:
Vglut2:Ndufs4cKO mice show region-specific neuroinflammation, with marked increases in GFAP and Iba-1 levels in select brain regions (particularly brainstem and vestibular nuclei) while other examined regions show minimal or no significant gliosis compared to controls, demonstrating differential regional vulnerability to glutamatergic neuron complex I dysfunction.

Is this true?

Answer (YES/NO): YES